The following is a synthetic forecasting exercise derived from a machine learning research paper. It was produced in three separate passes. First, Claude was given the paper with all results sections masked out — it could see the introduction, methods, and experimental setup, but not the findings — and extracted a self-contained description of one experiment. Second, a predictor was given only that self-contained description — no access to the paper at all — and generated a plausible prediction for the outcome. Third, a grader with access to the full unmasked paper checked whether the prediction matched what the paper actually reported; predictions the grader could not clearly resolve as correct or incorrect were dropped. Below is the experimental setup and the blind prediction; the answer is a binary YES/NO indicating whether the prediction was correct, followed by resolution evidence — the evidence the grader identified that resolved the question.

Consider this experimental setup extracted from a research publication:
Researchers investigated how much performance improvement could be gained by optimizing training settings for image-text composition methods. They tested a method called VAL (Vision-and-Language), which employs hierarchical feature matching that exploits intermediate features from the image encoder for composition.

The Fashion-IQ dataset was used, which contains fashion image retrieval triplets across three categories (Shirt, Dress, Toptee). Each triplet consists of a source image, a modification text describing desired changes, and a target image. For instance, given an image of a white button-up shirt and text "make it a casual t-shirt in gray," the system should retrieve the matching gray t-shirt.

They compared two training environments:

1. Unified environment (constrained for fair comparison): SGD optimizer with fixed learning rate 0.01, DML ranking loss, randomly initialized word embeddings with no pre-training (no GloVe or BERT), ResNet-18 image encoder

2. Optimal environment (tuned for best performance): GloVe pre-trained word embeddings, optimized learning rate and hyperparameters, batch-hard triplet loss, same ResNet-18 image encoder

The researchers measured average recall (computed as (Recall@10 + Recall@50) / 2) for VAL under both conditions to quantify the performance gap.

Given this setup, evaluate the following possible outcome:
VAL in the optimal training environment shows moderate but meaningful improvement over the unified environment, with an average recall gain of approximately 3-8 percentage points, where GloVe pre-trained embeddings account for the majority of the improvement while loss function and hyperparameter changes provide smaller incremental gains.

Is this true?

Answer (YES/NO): NO